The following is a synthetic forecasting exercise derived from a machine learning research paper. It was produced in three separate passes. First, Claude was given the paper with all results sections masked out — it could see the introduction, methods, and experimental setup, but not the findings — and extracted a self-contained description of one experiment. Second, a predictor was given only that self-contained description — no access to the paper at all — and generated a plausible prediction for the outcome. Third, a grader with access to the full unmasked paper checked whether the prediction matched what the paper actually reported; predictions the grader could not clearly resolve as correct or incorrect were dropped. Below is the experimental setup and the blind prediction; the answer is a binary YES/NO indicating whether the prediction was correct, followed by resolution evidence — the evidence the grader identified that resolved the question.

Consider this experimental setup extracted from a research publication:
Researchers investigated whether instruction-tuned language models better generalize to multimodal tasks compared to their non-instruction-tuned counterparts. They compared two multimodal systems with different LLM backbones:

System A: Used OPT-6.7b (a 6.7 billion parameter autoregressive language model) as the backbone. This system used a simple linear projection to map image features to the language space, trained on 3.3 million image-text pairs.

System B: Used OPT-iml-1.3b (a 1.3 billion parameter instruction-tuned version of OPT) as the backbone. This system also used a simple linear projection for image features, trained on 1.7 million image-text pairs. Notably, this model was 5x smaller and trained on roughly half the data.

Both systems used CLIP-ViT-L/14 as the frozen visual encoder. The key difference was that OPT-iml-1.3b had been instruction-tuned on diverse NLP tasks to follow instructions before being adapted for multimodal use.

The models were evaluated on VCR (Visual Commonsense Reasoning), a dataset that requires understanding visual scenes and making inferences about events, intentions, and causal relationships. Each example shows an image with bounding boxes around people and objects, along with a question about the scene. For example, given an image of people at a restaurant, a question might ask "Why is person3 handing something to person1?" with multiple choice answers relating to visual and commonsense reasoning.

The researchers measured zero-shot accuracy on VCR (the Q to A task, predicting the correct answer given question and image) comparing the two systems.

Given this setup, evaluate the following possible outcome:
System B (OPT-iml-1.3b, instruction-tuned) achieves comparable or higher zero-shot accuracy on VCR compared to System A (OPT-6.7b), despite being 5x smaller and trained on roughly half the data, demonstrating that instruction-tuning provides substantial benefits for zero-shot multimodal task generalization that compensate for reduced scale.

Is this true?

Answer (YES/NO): YES